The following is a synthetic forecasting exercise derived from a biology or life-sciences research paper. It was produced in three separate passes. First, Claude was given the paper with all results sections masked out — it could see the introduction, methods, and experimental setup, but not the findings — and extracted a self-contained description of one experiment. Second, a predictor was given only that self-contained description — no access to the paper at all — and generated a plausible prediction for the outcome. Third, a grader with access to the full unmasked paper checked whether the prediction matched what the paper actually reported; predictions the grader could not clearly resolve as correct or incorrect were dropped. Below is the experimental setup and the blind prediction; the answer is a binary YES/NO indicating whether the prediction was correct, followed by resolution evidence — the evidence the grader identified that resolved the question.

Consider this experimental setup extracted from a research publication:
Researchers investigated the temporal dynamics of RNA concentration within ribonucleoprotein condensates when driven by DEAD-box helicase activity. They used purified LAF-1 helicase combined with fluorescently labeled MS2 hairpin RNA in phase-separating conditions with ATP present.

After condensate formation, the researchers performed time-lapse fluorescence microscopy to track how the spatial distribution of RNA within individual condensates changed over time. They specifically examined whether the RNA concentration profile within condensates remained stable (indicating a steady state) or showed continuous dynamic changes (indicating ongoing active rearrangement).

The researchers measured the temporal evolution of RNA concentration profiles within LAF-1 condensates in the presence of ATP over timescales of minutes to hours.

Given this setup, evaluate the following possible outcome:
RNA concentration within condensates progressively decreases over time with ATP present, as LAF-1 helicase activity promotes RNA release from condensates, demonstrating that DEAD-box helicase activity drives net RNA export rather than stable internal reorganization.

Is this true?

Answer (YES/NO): NO